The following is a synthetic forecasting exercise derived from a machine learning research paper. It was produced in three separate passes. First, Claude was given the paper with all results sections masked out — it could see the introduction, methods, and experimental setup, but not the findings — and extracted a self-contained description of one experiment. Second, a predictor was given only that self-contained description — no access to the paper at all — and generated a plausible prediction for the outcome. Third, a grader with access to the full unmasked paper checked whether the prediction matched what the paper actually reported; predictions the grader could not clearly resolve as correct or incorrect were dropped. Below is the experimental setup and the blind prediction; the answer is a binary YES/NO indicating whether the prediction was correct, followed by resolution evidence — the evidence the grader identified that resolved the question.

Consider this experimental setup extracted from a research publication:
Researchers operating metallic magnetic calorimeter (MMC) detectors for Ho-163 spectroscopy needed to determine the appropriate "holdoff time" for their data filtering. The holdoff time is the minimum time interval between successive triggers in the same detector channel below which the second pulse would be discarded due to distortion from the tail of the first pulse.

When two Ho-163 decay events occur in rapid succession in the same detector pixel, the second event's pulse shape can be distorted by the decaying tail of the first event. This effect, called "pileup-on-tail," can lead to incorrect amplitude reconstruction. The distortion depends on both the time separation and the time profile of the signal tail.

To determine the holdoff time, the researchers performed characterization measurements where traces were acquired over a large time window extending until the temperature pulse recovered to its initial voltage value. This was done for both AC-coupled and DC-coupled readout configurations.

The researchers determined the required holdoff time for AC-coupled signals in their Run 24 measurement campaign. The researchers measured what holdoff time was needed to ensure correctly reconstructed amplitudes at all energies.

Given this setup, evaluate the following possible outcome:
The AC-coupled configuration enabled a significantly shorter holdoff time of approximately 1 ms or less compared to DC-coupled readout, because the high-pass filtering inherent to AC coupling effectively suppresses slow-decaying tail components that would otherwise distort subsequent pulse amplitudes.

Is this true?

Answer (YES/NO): NO